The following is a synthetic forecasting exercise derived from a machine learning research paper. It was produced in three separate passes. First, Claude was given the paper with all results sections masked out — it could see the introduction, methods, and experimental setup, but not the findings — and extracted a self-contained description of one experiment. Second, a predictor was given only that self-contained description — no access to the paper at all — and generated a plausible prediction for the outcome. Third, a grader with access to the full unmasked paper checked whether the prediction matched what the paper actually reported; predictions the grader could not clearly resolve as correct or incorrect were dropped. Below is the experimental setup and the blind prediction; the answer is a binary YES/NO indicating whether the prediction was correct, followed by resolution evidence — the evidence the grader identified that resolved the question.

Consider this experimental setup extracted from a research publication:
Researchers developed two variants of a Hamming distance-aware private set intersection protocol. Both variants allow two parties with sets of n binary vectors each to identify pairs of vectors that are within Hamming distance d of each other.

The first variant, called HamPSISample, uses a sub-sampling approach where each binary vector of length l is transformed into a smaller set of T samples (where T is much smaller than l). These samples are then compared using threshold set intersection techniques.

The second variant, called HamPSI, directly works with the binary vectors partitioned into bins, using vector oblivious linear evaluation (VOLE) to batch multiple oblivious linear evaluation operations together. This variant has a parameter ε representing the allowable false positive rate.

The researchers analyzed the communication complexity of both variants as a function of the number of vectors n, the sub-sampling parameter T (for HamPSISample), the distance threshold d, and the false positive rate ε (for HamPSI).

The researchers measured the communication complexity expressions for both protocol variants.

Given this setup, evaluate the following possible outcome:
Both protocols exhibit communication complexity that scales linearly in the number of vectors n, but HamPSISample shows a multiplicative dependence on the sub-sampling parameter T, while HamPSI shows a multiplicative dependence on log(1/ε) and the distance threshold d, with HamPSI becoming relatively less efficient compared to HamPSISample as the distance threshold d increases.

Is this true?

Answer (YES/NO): NO